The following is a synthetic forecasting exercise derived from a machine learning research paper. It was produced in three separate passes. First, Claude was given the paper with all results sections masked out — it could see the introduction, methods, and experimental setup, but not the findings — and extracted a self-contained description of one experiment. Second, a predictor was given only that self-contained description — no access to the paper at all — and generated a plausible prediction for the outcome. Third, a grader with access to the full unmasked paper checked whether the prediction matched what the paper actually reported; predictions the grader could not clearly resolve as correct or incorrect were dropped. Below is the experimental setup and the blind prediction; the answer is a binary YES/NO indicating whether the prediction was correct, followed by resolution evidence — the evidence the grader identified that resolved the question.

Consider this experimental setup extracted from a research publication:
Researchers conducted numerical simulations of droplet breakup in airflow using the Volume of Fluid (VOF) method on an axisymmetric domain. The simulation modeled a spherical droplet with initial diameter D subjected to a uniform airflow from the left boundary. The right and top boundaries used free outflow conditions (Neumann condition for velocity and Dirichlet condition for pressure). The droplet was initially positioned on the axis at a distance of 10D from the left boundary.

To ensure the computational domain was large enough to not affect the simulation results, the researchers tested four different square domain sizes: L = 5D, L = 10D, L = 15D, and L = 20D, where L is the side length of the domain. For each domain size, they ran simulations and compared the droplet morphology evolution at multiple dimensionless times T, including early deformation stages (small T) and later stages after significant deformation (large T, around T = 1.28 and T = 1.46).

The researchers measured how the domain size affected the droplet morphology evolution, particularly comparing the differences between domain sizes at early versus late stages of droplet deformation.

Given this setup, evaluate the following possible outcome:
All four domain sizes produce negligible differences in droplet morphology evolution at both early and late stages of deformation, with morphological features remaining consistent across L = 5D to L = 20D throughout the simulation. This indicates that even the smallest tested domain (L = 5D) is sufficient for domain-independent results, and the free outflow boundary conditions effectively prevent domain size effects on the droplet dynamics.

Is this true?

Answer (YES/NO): NO